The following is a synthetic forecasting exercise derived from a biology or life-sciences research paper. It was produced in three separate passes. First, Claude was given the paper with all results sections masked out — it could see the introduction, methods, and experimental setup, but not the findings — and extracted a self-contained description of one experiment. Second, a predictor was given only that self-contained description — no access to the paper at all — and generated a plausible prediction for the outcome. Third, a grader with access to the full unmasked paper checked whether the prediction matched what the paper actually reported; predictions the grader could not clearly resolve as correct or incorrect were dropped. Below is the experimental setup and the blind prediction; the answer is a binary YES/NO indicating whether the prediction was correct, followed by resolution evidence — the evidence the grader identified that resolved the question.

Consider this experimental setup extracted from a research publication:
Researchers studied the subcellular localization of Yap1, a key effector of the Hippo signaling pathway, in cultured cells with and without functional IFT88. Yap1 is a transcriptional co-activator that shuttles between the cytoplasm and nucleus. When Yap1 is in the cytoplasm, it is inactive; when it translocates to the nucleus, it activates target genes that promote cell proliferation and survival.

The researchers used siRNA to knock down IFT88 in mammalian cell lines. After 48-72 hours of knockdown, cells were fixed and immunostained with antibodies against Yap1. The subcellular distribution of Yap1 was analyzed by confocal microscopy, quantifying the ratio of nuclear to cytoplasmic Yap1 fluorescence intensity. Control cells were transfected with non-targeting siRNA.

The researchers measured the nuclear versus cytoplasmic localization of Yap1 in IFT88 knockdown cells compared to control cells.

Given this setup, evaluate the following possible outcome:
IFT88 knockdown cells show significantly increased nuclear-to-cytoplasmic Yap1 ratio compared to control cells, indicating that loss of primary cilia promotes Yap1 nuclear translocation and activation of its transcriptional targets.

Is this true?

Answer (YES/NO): NO